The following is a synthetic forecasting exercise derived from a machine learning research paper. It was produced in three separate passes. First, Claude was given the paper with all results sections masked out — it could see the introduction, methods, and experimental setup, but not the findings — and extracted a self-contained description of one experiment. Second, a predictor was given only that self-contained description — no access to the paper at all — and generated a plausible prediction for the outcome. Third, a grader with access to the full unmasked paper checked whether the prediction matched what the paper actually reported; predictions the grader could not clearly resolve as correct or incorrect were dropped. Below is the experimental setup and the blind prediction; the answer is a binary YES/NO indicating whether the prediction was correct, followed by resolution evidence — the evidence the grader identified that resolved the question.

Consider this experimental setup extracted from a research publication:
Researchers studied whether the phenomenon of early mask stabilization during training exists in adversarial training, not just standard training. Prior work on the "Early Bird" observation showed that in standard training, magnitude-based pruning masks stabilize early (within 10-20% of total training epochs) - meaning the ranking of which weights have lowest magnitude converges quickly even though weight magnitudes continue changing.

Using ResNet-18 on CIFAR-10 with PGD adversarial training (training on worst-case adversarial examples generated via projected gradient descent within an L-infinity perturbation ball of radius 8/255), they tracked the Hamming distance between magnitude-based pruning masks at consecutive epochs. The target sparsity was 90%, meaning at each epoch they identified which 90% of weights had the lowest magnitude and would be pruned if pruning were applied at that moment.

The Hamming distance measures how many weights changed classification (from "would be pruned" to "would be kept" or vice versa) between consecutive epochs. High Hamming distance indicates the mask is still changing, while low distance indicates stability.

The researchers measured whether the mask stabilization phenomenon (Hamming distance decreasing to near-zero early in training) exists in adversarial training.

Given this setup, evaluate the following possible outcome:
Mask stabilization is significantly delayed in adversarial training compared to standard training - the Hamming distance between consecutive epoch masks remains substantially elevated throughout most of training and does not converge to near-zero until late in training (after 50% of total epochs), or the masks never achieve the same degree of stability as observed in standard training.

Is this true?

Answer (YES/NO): NO